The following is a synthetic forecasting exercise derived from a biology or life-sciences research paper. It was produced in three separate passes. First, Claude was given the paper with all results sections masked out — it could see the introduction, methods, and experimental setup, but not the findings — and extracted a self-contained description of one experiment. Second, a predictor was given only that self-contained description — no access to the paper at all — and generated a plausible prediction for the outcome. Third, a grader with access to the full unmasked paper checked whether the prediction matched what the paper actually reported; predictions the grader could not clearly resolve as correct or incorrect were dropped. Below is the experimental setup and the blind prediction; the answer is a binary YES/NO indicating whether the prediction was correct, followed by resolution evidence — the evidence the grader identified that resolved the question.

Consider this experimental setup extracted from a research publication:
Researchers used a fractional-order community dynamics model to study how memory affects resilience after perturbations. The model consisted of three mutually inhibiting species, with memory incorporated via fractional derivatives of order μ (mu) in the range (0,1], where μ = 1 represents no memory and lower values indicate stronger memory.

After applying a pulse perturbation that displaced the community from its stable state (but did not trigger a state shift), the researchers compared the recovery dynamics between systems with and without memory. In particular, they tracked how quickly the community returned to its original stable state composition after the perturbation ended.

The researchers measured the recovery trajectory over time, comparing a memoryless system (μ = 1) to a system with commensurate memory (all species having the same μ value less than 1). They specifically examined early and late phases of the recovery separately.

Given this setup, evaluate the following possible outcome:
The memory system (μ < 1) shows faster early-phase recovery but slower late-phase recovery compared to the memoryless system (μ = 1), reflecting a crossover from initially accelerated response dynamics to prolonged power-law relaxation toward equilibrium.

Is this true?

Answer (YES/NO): NO